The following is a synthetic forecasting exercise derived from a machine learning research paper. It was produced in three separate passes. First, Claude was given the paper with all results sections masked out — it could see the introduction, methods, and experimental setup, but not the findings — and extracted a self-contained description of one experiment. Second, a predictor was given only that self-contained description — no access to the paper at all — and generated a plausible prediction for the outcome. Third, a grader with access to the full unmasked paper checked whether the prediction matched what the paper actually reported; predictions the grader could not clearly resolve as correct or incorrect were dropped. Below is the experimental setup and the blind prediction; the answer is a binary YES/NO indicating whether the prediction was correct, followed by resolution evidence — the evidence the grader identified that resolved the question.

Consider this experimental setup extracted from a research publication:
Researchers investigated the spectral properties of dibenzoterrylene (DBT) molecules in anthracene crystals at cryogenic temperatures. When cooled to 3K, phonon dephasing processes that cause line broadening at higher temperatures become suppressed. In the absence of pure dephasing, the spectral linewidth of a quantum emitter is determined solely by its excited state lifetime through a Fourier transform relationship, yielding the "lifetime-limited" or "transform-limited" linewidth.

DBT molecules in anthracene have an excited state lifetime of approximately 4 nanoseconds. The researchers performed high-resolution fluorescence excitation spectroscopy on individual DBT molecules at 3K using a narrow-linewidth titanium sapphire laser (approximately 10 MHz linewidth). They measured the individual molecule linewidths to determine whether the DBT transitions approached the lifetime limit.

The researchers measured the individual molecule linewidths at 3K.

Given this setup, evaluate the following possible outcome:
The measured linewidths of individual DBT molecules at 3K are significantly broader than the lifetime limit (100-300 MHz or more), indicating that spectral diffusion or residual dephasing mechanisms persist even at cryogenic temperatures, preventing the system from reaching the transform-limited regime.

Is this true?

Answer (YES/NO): NO